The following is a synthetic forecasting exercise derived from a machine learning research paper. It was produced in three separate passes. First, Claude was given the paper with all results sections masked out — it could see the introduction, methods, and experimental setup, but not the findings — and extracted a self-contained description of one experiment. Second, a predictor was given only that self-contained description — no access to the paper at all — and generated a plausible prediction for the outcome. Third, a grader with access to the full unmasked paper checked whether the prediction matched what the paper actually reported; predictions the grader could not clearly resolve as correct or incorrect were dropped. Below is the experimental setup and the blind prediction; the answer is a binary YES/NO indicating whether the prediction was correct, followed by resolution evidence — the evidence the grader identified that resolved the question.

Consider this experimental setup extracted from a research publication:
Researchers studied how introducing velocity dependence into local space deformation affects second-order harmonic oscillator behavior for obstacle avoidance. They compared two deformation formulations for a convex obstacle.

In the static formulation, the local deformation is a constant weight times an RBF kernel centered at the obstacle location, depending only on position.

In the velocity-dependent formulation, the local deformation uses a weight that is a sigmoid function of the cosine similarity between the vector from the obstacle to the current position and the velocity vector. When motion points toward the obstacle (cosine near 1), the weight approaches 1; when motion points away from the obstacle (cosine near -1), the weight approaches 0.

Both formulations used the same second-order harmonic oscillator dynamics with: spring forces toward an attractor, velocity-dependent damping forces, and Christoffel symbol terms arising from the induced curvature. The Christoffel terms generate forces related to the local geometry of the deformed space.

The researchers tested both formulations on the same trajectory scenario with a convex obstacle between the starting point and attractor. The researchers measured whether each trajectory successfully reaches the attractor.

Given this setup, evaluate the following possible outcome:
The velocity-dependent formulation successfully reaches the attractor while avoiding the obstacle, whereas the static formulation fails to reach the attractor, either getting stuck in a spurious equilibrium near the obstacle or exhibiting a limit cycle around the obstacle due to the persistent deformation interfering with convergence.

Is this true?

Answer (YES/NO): YES